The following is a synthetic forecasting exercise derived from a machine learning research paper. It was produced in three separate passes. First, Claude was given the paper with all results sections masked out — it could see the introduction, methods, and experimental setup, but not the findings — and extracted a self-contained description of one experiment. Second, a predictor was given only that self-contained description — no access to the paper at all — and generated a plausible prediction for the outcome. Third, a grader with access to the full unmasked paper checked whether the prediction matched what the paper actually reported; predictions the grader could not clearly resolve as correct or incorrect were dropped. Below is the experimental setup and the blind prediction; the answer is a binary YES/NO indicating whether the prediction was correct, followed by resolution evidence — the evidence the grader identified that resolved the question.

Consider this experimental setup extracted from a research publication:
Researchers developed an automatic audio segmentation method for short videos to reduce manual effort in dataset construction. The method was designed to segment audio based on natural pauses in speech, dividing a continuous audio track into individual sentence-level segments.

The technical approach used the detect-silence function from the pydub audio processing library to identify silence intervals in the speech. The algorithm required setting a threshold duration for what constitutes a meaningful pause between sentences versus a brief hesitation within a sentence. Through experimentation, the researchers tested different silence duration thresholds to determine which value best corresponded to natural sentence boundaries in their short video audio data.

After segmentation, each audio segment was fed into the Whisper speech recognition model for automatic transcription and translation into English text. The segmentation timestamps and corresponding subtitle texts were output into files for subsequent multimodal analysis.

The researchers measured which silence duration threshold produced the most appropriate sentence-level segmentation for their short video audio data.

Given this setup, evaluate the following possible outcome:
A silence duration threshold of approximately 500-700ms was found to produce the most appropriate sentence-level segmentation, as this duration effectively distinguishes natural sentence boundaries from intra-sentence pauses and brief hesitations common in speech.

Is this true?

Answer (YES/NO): NO